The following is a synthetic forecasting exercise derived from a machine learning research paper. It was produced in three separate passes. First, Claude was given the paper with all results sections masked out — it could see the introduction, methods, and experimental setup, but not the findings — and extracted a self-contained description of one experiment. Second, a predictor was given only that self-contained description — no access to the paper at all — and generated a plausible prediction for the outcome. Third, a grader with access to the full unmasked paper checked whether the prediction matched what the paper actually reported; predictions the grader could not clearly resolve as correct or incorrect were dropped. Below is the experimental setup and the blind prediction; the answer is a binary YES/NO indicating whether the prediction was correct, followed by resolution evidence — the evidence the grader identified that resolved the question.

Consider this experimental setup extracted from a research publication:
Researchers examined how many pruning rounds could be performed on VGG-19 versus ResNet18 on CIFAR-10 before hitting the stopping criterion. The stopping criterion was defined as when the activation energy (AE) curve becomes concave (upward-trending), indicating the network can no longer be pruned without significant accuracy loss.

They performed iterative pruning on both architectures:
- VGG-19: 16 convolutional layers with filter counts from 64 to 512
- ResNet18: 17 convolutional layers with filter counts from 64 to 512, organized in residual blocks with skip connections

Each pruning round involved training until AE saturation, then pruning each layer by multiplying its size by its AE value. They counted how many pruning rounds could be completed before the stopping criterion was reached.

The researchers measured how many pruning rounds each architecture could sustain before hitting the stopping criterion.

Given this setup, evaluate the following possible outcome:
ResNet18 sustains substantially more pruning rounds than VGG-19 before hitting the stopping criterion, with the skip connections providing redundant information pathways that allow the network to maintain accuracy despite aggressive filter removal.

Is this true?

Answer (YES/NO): YES